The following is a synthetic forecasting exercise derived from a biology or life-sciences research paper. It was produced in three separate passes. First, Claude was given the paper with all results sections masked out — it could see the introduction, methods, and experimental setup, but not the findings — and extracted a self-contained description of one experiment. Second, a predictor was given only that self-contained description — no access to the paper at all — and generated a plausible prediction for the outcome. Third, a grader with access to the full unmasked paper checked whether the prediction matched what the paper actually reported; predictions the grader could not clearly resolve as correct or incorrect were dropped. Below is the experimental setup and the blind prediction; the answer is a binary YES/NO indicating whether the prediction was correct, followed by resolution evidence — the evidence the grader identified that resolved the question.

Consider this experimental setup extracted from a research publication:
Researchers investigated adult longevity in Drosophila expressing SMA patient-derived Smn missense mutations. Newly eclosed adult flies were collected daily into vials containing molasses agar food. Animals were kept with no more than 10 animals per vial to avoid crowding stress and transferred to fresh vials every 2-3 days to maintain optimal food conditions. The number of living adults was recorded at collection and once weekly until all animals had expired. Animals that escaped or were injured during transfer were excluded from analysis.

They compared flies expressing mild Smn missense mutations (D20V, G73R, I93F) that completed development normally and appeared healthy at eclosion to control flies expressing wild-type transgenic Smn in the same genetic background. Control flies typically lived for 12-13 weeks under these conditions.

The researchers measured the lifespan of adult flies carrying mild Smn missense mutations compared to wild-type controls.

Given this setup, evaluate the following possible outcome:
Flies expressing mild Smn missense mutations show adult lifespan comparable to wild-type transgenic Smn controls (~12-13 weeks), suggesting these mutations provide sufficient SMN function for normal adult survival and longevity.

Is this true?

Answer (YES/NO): NO